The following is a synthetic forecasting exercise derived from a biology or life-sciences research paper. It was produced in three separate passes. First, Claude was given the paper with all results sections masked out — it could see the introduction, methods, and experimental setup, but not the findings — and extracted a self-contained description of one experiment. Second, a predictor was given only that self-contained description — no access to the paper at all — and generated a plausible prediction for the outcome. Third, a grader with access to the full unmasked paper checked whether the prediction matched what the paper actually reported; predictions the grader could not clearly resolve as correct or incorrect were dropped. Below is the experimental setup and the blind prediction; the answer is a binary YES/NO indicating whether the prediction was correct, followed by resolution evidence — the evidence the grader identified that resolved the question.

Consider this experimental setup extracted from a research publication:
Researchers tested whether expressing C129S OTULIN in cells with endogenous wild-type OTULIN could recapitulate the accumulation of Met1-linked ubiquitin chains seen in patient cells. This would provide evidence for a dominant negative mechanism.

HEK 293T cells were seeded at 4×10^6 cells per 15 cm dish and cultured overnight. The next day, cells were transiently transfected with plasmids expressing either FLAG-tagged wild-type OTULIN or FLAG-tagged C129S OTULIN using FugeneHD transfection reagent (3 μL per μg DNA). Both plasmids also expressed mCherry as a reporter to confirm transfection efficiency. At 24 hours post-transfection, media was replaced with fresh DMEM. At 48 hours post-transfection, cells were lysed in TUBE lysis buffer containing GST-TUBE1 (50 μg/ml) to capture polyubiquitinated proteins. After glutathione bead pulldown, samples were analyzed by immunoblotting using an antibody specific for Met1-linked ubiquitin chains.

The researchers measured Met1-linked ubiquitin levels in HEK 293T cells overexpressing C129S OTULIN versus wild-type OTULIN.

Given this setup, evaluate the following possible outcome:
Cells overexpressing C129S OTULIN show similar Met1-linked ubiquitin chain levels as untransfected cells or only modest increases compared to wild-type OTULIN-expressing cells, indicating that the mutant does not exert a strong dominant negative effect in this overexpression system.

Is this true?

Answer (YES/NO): NO